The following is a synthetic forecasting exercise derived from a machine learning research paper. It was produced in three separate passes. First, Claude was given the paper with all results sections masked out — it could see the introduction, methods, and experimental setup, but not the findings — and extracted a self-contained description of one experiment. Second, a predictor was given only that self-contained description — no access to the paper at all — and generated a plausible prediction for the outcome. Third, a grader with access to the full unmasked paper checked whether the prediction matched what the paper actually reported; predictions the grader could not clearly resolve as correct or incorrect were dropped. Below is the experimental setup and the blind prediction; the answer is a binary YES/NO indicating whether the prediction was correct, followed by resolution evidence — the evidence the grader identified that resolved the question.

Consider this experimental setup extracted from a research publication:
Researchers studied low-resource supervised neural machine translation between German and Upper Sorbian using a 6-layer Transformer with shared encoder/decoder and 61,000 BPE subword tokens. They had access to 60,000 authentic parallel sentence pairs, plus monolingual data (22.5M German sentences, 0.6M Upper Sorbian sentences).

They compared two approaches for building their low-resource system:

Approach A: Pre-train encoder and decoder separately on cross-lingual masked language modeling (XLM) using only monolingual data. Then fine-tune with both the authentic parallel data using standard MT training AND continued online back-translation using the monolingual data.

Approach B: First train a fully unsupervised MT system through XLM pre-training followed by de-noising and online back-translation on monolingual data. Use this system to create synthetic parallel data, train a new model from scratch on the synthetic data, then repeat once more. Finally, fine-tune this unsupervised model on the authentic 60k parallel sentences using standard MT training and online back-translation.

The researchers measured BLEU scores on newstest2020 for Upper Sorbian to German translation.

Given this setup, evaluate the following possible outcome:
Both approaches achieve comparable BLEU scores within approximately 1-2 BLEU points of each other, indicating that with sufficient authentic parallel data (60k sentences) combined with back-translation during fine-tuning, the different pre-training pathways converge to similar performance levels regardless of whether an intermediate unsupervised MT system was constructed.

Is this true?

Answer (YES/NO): YES